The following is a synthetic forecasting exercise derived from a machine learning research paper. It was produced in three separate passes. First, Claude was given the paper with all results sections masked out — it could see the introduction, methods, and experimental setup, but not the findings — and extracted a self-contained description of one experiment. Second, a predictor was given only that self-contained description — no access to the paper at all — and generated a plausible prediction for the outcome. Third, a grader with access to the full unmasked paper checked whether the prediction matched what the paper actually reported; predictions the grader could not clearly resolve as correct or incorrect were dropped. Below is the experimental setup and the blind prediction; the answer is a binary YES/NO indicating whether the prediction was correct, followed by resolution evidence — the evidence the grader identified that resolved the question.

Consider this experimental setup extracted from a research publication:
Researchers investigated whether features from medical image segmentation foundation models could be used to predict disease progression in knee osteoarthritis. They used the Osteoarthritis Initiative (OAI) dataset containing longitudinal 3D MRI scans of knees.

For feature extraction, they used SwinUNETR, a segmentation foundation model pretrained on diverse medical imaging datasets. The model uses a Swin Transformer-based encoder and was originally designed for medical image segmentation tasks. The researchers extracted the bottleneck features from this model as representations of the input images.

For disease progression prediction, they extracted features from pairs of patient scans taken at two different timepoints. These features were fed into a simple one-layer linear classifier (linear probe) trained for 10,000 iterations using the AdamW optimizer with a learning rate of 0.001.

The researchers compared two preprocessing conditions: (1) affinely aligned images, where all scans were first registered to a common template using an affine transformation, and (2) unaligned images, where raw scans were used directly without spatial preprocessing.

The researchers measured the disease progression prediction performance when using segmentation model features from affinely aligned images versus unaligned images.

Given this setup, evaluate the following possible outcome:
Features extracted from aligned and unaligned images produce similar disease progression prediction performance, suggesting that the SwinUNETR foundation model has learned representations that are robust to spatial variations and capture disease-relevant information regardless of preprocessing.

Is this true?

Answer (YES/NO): NO